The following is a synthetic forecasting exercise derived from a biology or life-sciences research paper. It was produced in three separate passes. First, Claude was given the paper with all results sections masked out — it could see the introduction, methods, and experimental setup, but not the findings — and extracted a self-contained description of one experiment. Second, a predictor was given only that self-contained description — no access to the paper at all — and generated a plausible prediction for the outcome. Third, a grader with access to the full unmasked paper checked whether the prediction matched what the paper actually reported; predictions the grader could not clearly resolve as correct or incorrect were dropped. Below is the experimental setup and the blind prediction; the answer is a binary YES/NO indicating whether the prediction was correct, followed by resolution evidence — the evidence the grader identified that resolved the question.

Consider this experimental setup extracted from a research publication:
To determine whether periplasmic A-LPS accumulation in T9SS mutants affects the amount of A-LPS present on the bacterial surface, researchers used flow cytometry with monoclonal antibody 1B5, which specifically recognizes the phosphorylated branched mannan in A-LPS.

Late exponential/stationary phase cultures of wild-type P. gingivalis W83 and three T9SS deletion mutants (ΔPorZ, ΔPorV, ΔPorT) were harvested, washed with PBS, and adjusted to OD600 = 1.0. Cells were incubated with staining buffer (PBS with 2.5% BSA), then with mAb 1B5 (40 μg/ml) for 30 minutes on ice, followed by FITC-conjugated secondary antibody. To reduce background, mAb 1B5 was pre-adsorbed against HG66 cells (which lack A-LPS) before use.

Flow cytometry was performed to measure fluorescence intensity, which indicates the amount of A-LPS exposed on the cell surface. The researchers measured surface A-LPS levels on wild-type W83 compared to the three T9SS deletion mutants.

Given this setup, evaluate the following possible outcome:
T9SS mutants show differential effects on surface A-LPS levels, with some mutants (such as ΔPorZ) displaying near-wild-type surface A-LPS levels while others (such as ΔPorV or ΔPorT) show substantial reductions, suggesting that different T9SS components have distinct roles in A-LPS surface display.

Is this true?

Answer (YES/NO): NO